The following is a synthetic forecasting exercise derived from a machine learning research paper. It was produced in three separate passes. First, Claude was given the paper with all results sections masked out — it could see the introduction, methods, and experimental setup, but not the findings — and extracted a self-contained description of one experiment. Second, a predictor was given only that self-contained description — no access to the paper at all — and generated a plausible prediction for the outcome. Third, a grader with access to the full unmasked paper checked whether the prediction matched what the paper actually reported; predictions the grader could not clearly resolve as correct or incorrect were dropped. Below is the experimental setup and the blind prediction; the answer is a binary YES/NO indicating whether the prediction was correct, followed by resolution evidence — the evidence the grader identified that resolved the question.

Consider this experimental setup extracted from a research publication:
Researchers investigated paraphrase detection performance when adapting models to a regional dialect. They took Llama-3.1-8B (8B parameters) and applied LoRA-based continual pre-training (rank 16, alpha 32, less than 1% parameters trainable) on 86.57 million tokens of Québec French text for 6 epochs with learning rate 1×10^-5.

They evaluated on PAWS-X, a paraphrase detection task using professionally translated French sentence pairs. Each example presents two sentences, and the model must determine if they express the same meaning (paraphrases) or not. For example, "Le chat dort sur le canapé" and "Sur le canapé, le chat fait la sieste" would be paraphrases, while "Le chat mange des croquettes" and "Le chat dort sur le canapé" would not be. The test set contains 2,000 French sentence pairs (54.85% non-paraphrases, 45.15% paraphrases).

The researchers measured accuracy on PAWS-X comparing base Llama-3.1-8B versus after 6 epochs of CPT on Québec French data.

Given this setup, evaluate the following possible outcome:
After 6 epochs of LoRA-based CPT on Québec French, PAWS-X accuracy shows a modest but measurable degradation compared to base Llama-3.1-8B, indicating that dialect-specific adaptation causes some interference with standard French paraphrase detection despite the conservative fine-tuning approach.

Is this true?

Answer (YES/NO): NO